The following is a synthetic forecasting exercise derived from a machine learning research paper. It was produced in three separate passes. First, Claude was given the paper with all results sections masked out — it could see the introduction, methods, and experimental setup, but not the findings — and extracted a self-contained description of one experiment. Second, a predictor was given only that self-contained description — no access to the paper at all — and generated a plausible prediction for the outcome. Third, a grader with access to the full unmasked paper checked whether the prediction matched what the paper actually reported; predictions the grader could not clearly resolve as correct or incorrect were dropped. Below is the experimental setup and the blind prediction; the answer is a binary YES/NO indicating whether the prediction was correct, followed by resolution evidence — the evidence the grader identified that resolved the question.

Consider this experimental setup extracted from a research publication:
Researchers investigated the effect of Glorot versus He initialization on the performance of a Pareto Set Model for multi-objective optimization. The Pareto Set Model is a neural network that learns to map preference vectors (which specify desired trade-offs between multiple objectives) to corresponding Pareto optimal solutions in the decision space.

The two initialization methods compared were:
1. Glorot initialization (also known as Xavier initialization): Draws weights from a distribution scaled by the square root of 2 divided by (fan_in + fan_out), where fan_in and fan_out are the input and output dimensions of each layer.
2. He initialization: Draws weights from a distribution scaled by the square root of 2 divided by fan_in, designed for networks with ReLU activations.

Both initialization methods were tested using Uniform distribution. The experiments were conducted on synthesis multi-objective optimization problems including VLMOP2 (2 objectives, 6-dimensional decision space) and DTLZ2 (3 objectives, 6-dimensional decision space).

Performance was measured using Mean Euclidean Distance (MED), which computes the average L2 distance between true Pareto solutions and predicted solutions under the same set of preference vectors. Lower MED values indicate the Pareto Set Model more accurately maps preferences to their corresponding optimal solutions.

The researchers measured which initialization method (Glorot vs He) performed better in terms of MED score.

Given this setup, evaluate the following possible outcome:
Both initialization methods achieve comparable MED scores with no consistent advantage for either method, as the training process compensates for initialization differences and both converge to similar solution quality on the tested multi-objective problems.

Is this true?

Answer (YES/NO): NO